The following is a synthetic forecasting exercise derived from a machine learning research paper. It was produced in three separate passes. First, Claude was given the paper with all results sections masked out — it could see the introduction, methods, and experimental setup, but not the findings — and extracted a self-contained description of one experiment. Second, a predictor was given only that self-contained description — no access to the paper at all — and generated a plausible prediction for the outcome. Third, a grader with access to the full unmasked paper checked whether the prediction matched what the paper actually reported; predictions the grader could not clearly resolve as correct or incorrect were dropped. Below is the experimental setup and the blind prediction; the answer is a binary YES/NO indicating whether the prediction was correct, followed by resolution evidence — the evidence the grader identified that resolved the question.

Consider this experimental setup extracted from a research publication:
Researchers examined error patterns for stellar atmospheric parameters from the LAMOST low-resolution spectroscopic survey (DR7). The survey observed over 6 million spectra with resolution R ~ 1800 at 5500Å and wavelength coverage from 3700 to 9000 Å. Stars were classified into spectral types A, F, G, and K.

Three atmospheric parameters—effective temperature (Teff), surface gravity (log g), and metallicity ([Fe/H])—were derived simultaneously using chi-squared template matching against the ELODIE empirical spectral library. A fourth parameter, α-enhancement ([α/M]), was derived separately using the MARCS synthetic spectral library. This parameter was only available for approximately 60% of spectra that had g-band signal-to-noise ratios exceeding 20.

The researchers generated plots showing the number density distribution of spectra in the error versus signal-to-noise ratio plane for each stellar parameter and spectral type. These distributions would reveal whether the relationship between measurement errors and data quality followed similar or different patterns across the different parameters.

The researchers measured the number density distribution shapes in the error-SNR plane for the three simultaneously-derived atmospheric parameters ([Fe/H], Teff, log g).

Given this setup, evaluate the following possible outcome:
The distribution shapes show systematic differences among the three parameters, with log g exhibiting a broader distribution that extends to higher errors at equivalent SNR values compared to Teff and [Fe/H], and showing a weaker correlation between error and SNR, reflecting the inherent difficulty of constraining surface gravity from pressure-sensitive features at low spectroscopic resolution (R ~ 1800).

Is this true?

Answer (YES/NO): NO